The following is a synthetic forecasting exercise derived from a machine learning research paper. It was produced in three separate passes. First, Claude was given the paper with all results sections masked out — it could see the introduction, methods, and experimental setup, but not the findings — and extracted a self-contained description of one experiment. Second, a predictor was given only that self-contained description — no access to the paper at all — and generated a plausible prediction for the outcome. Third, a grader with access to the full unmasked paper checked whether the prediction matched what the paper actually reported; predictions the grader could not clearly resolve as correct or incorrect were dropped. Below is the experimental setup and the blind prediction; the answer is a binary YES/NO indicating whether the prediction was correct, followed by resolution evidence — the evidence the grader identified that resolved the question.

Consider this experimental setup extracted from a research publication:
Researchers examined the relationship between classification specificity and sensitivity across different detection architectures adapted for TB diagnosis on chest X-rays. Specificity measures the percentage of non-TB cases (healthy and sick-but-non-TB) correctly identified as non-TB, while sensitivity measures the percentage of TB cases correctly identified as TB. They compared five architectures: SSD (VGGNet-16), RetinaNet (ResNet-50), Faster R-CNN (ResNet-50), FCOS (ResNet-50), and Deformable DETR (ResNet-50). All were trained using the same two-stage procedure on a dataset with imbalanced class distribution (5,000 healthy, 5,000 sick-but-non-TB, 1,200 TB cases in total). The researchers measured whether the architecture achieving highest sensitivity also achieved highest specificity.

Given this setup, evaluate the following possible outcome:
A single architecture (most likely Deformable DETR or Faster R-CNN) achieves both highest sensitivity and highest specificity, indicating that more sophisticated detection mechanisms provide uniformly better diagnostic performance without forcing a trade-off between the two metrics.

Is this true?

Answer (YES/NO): NO